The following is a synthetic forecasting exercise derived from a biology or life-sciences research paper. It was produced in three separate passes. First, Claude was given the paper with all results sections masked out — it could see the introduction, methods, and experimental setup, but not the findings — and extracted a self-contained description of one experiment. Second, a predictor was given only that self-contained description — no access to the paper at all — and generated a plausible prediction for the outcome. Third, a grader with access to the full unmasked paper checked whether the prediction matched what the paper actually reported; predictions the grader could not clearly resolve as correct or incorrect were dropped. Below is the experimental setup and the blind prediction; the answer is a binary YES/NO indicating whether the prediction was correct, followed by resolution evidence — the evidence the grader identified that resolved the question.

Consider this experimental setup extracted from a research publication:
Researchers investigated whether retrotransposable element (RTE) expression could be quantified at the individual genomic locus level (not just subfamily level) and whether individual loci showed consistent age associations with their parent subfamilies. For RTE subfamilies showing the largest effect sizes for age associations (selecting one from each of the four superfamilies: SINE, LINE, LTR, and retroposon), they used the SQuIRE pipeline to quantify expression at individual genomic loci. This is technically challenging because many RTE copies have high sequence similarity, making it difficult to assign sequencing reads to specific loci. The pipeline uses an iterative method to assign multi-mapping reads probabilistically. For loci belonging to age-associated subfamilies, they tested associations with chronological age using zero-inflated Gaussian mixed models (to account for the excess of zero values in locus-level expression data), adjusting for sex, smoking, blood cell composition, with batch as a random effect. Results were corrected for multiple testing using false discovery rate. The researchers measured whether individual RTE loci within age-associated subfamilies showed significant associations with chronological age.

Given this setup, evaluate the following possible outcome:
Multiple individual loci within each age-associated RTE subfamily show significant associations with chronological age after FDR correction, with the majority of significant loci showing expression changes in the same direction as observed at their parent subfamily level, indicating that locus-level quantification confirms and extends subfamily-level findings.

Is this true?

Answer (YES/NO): NO